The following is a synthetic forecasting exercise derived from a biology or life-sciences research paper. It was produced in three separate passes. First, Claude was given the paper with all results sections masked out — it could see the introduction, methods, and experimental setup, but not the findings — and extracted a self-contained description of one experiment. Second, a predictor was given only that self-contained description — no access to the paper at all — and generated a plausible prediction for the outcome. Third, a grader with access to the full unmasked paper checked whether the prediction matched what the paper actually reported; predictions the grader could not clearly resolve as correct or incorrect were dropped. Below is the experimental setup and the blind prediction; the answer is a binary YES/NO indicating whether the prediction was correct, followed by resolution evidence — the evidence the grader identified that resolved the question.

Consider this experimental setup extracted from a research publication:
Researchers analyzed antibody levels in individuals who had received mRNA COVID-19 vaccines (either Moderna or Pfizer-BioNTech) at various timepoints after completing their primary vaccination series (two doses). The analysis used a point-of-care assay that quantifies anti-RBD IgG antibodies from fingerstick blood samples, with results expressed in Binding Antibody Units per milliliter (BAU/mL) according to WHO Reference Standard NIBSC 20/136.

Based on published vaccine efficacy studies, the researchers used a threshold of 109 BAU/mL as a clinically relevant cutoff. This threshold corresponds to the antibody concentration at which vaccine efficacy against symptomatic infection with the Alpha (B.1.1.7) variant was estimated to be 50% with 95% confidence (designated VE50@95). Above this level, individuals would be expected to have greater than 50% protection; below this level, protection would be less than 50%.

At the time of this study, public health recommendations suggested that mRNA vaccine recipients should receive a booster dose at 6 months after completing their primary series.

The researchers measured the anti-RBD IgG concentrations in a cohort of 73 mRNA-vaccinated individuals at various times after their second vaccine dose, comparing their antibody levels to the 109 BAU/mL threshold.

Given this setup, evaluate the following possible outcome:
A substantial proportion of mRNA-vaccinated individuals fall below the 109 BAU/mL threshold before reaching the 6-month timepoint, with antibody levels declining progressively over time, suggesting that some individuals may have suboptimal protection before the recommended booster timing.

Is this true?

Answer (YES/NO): NO